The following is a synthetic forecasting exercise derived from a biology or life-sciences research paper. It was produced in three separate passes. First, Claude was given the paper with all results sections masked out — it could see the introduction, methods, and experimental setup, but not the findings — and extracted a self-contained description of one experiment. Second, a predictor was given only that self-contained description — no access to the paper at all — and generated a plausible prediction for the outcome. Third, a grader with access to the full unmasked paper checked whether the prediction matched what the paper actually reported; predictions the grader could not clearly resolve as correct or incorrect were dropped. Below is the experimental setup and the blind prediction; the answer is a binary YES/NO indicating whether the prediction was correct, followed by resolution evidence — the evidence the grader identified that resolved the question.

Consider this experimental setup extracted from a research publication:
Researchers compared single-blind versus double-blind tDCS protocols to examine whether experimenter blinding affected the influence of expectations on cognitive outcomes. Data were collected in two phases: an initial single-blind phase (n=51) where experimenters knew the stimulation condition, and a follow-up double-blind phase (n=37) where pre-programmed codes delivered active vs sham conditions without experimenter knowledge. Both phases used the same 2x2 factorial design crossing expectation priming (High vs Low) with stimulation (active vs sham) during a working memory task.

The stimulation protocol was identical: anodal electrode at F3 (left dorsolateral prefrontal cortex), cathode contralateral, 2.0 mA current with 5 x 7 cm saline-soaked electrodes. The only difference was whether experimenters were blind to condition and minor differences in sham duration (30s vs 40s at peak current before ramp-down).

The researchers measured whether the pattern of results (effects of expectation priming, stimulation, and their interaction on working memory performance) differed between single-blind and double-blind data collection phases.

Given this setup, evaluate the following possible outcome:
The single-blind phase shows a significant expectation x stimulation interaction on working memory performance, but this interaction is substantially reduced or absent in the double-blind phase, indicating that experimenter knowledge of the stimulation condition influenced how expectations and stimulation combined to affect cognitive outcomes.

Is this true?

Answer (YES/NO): NO